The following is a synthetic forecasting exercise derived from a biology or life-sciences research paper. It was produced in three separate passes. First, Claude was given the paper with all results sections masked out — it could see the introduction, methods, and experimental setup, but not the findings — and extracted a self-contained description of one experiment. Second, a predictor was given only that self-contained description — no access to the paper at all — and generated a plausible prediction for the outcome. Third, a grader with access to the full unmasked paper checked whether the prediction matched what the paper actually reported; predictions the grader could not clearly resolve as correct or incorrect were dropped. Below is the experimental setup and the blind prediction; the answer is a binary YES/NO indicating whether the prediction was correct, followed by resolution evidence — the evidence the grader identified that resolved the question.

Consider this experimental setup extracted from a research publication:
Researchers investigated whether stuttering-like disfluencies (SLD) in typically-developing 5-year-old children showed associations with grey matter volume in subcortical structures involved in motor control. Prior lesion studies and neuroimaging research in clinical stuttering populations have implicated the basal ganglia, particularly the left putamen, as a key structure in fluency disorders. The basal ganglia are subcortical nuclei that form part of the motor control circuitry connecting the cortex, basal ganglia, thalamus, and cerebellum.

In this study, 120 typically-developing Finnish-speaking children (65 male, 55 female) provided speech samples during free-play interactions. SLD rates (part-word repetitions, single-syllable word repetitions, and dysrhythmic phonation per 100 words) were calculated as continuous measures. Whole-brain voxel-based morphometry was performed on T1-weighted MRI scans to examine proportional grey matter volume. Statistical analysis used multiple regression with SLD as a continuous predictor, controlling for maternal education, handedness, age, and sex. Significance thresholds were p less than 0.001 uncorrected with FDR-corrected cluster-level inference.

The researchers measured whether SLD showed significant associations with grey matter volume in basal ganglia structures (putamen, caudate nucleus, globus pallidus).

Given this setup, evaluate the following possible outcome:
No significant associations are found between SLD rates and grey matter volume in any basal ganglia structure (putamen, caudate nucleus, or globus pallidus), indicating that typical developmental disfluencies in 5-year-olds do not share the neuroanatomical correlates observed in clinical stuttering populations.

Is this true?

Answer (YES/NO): NO